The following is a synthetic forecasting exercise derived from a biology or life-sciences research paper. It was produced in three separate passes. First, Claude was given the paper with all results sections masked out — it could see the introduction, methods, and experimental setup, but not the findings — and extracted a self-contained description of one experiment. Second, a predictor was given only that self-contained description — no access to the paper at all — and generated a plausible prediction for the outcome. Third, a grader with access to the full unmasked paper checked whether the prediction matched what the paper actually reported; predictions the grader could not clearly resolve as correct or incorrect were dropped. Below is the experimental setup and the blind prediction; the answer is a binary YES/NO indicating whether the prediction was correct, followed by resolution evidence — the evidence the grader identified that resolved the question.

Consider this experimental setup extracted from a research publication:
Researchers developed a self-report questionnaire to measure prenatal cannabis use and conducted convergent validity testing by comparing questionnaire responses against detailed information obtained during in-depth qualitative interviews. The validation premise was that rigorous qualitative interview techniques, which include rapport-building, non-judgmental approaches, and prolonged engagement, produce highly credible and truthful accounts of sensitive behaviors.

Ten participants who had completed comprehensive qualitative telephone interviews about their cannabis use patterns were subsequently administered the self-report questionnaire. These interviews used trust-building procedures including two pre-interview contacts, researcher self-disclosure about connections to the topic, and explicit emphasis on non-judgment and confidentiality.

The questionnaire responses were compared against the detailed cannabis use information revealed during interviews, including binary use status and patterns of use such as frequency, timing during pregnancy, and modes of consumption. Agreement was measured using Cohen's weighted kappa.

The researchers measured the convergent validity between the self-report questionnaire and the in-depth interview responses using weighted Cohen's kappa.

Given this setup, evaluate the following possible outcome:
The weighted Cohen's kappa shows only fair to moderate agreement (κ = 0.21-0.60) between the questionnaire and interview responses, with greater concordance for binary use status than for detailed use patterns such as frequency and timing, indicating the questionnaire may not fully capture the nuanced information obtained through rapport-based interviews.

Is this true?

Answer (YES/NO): NO